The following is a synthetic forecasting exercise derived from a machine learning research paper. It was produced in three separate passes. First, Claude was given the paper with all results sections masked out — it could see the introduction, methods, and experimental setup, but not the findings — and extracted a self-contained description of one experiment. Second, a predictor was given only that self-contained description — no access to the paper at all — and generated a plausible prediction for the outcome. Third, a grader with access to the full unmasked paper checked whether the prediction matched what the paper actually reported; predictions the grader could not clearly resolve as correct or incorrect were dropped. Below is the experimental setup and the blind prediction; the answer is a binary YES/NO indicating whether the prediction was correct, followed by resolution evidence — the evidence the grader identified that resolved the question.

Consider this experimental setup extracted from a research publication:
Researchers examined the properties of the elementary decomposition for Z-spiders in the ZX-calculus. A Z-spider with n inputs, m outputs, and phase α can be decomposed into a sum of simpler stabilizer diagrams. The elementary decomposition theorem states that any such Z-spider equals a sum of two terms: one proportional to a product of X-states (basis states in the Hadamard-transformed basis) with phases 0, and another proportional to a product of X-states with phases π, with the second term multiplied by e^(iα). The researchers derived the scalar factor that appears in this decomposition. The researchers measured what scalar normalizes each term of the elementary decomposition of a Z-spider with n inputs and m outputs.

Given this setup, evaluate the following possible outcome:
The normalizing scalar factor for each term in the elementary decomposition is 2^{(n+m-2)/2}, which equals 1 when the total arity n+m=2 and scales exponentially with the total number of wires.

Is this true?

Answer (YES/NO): NO